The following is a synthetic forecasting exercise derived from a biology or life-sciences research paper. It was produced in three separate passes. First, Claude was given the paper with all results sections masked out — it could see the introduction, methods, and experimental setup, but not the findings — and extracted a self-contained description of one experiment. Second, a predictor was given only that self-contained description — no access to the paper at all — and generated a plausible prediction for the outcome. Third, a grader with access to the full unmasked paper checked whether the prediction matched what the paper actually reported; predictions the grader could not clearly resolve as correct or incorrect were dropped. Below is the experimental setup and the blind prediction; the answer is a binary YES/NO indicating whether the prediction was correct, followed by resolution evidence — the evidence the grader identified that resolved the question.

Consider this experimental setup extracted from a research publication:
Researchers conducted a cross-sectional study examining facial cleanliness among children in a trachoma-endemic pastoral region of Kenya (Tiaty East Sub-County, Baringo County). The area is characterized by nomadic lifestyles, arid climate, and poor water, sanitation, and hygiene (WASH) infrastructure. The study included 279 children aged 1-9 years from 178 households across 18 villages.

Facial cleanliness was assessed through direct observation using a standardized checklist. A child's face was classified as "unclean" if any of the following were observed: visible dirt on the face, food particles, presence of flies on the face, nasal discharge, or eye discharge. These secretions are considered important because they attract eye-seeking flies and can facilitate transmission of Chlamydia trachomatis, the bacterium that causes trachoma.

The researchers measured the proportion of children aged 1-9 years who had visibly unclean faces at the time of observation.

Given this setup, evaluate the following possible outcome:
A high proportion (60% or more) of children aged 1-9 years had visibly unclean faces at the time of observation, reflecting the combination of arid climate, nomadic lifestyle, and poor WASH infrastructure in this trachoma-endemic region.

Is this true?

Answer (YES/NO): YES